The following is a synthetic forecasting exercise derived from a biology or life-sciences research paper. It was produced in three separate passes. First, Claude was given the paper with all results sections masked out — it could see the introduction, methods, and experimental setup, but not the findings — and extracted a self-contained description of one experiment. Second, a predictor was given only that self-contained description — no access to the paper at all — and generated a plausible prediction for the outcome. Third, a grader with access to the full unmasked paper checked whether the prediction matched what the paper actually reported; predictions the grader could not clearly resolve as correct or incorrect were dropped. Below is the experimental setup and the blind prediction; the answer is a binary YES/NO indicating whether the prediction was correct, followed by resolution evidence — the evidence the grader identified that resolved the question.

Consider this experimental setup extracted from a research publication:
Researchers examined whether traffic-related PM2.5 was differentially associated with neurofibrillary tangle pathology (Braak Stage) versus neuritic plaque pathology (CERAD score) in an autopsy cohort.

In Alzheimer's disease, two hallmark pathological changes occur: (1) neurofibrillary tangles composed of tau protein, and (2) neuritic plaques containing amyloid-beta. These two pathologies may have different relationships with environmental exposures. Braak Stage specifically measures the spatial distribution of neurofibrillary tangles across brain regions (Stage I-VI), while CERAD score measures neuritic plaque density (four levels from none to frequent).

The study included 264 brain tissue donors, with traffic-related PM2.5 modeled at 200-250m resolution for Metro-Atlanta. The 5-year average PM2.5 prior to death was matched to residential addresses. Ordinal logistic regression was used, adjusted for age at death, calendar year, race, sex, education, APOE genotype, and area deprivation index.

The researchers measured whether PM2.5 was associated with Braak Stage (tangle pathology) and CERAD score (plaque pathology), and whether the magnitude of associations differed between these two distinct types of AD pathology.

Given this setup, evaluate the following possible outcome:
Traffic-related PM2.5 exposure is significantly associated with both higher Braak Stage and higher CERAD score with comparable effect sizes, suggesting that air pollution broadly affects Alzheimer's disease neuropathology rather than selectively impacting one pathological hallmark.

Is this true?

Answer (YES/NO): NO